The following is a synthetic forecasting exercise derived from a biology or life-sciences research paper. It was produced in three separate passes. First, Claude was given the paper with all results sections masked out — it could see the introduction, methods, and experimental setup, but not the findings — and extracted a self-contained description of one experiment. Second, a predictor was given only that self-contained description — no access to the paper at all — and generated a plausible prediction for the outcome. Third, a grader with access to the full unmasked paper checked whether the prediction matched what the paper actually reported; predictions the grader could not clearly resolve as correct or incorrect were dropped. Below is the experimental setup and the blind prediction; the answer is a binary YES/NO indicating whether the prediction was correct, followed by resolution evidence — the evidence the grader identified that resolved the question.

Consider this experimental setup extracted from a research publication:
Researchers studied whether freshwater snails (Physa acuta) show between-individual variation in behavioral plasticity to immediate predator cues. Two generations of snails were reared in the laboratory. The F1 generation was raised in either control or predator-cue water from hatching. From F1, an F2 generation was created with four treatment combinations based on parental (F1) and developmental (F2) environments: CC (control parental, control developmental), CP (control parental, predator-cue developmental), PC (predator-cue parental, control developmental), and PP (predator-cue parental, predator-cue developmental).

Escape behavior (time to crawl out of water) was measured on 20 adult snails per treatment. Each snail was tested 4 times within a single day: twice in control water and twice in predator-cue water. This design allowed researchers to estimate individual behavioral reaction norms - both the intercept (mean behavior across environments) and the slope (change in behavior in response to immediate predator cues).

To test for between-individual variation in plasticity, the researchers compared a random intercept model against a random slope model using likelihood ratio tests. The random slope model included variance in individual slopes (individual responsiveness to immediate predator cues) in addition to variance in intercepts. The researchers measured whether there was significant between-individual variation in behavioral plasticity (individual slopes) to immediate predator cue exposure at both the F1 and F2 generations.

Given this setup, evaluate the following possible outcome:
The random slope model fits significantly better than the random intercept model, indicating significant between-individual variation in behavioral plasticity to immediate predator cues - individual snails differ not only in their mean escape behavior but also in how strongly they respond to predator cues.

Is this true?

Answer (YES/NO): NO